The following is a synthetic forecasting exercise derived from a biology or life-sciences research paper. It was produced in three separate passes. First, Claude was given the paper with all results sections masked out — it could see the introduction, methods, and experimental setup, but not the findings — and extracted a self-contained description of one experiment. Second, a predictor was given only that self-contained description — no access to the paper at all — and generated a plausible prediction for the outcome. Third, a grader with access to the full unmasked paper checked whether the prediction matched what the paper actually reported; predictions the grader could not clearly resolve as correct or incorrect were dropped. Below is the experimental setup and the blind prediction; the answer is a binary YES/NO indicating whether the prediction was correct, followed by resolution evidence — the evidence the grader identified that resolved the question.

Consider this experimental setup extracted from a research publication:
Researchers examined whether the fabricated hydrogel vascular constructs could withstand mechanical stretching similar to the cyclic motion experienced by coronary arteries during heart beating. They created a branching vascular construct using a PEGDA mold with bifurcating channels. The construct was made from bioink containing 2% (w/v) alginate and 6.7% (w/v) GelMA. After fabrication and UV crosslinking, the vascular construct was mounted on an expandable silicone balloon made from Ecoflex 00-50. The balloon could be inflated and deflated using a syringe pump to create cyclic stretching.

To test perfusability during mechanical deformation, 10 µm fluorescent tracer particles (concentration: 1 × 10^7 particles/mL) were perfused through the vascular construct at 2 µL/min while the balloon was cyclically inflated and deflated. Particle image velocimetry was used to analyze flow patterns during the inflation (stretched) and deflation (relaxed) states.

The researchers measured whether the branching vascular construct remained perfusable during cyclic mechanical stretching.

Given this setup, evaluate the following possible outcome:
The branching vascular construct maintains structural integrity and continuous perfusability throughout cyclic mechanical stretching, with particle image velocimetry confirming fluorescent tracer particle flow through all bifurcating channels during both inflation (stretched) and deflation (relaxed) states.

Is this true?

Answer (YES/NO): YES